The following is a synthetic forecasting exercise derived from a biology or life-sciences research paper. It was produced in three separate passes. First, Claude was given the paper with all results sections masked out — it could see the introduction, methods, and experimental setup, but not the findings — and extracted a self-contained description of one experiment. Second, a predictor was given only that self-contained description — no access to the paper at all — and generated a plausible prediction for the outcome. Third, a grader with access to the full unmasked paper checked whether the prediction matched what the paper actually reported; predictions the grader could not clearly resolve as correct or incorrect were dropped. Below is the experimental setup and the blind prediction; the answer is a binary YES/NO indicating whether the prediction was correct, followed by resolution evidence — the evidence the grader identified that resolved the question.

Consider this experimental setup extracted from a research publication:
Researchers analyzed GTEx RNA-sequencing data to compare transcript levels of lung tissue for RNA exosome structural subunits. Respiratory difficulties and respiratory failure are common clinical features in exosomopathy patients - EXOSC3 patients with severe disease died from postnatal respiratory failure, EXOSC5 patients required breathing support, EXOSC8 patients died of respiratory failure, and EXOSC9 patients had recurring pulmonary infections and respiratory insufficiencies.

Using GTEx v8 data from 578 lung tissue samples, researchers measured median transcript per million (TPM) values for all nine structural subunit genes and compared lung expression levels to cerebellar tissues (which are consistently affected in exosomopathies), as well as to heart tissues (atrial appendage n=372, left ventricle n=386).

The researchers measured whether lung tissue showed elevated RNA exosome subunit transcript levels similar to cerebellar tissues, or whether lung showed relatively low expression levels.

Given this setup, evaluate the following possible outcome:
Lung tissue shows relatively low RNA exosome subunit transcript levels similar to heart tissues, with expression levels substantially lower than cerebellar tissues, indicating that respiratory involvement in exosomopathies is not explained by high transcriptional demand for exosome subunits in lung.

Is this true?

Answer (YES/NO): NO